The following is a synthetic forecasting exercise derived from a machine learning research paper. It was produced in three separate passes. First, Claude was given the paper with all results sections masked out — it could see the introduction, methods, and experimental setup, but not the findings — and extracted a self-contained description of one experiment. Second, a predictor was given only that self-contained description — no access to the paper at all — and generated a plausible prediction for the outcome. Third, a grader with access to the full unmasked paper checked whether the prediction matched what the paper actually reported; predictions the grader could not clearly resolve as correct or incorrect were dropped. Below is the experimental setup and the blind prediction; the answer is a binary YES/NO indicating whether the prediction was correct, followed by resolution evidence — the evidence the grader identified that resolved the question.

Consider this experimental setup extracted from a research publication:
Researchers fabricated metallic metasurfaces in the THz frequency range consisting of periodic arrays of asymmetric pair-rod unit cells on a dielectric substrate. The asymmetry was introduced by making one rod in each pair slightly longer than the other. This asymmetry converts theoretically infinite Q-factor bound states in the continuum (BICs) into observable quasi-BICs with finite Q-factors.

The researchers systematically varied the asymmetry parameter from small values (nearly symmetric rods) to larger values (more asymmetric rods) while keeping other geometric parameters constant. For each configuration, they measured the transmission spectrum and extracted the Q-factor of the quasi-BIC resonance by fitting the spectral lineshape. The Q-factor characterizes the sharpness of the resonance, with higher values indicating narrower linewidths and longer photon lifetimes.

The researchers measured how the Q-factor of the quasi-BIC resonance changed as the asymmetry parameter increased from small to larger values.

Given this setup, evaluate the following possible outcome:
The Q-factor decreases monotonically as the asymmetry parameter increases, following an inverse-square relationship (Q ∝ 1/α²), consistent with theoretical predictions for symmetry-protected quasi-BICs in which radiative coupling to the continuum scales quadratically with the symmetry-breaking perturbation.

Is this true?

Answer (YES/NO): NO